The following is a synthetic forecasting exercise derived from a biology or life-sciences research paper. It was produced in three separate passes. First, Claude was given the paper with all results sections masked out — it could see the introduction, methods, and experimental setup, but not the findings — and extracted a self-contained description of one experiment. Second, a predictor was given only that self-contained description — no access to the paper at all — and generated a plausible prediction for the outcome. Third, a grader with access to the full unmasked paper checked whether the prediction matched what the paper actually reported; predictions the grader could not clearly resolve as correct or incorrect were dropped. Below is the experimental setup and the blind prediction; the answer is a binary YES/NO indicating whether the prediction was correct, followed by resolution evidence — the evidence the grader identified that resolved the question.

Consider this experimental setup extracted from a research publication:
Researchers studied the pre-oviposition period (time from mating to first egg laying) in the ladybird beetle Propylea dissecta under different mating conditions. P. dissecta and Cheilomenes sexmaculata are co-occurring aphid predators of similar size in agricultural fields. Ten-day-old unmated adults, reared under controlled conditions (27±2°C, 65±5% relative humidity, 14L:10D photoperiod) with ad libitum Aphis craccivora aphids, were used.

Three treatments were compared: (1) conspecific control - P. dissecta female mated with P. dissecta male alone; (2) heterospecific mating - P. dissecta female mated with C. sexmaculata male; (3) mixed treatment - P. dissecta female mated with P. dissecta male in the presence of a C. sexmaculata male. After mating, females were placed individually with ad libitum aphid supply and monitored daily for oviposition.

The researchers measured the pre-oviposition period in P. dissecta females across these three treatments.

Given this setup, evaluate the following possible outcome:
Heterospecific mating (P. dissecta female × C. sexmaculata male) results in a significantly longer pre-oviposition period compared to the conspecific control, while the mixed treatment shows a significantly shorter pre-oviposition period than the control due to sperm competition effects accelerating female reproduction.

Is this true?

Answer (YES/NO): NO